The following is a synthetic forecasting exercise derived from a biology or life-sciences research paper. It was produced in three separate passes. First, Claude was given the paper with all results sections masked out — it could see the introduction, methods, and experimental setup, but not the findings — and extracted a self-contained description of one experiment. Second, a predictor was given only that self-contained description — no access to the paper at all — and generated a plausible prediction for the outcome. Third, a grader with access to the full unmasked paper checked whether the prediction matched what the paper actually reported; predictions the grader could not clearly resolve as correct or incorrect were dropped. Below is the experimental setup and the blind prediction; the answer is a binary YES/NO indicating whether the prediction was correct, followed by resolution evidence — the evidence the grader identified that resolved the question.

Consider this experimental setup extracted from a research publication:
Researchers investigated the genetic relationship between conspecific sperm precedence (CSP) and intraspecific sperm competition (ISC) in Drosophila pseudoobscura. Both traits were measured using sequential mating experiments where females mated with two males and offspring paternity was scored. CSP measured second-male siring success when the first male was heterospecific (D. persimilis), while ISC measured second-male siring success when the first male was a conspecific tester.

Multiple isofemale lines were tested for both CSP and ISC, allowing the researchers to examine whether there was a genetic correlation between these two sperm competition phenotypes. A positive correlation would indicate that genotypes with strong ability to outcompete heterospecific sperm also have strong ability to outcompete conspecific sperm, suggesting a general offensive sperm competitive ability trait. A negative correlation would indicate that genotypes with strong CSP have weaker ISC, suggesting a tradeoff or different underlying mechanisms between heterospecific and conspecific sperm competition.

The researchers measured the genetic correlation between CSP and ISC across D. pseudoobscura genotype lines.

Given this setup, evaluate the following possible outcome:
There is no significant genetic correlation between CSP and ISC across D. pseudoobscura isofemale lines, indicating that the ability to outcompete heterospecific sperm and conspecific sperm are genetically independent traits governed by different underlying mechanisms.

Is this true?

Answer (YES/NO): NO